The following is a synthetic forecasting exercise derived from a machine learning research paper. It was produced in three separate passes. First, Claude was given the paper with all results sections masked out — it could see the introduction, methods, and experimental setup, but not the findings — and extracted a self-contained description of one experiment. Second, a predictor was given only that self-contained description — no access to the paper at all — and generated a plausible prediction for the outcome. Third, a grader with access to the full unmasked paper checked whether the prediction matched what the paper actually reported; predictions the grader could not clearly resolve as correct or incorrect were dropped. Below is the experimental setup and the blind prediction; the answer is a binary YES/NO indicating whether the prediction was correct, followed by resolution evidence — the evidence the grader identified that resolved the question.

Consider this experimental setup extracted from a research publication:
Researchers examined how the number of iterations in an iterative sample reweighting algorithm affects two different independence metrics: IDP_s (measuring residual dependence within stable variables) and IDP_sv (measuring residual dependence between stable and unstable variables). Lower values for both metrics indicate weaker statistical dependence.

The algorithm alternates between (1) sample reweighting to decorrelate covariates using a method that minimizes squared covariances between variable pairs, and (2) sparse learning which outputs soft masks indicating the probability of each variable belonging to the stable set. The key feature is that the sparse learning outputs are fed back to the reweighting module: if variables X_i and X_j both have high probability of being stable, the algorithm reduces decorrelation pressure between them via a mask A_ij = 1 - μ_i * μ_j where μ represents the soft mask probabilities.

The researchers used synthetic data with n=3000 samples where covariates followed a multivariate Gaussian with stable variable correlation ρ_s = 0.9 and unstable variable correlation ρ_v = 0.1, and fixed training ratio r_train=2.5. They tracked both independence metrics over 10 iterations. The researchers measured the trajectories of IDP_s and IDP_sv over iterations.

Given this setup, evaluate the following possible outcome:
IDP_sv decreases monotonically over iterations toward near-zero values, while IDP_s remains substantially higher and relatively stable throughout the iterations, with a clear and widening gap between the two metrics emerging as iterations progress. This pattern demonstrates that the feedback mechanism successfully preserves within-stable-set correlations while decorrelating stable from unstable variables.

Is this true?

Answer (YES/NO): NO